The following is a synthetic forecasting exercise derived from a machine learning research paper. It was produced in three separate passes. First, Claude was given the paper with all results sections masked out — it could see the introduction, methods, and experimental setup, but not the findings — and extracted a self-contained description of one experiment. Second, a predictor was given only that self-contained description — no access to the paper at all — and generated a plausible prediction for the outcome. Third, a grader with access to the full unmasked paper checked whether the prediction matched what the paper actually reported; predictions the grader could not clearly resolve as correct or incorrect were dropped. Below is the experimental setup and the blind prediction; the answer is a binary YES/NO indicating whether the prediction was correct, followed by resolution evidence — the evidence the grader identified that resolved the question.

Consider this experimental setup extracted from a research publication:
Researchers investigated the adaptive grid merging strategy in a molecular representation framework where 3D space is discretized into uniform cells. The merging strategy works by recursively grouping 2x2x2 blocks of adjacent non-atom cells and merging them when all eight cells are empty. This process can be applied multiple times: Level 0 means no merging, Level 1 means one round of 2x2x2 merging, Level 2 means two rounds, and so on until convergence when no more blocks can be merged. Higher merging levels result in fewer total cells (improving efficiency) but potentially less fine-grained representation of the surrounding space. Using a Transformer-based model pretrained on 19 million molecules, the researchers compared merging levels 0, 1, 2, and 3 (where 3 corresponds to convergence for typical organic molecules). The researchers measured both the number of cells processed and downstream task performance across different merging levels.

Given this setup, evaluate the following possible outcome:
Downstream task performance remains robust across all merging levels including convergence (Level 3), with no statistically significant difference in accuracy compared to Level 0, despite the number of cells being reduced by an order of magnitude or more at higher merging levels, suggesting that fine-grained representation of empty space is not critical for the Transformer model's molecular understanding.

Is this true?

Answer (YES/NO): NO